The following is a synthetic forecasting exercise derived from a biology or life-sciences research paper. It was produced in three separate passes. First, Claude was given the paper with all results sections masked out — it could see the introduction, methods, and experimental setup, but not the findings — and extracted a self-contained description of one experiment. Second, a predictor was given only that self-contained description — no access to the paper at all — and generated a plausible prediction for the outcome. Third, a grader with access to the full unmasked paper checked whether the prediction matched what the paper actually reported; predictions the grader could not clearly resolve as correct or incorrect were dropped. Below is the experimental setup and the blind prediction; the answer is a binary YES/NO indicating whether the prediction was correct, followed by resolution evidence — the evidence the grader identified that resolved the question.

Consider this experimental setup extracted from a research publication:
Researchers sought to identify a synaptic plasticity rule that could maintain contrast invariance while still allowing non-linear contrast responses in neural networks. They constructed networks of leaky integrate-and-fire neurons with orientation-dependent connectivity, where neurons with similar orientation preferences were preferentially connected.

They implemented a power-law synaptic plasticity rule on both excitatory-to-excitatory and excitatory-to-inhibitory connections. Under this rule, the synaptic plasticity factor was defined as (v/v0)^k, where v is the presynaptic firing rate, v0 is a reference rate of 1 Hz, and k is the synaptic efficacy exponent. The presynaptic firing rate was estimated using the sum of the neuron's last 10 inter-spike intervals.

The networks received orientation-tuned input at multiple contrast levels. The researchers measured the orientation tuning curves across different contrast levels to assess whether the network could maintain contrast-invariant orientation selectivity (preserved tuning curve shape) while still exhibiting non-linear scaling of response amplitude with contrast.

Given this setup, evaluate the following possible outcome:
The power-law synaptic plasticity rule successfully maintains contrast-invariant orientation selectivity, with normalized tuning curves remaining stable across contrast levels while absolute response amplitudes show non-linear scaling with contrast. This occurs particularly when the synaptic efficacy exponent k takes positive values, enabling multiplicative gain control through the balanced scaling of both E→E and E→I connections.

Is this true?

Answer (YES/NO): NO